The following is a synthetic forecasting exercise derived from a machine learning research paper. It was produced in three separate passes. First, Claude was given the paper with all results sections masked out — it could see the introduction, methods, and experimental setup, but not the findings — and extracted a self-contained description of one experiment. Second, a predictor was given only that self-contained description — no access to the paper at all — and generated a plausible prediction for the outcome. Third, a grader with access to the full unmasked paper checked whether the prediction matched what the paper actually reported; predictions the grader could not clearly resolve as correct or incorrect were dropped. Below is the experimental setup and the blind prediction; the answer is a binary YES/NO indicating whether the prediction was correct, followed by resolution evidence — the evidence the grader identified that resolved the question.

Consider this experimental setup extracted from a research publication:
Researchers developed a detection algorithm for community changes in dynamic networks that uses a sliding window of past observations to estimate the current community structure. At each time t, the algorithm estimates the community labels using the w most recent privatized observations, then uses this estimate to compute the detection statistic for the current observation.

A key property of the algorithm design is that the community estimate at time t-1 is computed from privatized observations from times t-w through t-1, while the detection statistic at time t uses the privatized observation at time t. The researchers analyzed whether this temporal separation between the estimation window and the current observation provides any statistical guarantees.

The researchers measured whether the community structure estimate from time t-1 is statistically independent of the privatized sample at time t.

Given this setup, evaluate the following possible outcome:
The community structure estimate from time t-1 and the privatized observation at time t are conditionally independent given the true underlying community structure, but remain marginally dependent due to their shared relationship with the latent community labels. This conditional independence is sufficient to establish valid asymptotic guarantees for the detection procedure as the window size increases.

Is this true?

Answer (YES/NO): NO